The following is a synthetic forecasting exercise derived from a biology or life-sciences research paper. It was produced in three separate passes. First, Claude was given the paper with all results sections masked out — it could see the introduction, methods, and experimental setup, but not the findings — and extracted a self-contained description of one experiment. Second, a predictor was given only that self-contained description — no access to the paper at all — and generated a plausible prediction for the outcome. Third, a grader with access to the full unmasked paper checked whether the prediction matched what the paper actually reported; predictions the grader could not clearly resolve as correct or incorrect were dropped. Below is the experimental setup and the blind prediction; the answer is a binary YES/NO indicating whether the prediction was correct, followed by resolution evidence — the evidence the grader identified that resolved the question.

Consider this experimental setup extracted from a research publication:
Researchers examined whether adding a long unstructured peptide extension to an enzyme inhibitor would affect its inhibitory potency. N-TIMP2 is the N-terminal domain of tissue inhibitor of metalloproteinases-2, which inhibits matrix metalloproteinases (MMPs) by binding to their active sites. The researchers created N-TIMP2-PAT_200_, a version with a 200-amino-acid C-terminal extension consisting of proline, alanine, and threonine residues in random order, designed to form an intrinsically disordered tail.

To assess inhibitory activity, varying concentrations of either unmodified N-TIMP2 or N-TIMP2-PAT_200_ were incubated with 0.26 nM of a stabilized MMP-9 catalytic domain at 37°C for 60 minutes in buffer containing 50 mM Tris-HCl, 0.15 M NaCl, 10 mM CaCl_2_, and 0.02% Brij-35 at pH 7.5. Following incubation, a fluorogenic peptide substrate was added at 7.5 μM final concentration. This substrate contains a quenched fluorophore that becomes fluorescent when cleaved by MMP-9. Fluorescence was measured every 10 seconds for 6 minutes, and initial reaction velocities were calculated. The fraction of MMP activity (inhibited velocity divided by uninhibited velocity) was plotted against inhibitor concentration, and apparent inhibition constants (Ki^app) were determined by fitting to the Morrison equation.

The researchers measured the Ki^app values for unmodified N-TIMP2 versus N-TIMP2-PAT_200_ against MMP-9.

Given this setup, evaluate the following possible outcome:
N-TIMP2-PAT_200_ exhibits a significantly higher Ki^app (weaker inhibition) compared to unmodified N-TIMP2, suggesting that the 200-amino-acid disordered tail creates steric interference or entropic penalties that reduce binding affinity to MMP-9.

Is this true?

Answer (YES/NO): NO